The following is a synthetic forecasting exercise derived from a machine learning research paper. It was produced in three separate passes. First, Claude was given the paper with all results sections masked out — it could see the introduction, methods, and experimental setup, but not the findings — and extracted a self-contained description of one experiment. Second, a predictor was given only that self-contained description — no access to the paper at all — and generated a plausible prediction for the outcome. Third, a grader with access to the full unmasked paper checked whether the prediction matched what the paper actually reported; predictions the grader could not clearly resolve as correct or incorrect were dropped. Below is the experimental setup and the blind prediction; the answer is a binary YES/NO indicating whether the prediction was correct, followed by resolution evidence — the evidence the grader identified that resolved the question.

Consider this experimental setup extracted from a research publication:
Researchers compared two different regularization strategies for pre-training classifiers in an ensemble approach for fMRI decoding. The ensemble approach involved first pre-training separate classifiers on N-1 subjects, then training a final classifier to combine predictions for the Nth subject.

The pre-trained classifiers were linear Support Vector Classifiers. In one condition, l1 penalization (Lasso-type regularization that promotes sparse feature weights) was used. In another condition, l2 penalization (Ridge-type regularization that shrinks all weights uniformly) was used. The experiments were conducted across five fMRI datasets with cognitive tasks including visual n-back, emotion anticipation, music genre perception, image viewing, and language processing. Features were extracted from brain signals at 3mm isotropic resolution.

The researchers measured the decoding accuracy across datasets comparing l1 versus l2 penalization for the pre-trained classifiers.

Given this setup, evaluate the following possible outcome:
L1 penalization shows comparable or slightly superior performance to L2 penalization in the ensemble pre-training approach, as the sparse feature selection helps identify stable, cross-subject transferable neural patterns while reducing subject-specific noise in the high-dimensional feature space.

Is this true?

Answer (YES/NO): NO